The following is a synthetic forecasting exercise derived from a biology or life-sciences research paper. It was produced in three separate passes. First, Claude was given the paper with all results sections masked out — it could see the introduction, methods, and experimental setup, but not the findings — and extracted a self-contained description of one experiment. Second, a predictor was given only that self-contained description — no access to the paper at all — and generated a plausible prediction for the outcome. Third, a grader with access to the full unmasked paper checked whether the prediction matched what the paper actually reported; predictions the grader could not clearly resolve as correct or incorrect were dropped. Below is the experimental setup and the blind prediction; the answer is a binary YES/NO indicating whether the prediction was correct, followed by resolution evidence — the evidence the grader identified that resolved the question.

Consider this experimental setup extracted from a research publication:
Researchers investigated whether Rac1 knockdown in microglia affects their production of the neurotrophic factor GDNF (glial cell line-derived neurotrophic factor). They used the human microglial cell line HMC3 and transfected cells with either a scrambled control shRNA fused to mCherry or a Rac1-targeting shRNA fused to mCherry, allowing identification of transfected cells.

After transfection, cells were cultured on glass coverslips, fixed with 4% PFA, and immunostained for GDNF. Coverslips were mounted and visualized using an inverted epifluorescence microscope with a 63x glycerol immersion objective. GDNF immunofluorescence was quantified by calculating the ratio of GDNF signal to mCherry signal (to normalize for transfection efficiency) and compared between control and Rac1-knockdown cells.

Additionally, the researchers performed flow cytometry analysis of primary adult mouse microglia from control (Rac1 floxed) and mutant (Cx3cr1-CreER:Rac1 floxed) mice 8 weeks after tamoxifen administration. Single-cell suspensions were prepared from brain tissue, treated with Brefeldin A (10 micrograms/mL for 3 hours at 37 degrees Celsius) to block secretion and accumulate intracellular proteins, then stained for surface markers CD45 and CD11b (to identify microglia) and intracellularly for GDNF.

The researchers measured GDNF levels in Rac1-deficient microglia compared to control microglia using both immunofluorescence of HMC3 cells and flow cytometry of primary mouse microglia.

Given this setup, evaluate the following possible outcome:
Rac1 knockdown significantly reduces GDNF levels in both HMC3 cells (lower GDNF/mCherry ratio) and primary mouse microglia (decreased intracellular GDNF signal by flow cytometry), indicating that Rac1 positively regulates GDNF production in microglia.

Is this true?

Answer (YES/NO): YES